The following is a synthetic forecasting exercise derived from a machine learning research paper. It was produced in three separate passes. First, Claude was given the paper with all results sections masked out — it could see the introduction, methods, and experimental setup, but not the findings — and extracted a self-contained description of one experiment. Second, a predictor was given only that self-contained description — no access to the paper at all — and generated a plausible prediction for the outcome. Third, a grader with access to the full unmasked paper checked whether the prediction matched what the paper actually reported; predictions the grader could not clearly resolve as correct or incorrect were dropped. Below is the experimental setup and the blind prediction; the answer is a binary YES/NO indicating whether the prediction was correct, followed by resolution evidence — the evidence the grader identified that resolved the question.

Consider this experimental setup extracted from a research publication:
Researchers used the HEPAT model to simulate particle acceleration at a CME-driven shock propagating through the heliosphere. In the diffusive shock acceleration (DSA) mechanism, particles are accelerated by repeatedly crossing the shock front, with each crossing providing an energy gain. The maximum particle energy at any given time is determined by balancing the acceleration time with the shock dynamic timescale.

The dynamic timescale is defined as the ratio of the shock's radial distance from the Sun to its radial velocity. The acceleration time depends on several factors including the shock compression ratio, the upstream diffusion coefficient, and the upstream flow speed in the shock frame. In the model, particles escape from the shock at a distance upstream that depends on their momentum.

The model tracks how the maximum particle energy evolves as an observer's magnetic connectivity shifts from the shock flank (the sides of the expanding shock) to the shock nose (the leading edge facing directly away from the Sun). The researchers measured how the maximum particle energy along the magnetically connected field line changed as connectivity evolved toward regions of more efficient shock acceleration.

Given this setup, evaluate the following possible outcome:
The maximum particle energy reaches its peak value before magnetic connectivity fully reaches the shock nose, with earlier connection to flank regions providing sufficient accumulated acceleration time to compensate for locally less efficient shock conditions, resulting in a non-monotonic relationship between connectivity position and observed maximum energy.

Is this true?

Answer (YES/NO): NO